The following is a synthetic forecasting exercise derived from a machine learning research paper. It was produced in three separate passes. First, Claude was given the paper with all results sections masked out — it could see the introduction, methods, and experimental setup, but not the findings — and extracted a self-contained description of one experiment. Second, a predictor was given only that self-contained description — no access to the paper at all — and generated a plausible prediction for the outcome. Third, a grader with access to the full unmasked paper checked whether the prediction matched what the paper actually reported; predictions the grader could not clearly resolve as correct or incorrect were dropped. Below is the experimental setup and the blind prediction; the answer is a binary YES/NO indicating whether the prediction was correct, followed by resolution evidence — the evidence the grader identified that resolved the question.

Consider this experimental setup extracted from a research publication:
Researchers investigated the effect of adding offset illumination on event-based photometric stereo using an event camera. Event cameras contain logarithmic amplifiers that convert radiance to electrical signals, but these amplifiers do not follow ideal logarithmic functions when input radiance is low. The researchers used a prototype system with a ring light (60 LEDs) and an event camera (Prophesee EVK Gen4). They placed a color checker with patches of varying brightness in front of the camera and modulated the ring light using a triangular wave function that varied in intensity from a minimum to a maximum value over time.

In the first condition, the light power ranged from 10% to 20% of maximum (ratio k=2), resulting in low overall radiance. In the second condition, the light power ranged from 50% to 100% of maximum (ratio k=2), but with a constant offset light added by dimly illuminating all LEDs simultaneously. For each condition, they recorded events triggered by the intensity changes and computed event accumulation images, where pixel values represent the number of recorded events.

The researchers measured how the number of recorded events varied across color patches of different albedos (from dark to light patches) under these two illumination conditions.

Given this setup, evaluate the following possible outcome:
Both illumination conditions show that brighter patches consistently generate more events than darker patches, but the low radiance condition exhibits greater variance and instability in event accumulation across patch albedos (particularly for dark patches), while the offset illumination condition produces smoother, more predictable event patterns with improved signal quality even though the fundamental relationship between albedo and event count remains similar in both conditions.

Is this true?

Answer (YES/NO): NO